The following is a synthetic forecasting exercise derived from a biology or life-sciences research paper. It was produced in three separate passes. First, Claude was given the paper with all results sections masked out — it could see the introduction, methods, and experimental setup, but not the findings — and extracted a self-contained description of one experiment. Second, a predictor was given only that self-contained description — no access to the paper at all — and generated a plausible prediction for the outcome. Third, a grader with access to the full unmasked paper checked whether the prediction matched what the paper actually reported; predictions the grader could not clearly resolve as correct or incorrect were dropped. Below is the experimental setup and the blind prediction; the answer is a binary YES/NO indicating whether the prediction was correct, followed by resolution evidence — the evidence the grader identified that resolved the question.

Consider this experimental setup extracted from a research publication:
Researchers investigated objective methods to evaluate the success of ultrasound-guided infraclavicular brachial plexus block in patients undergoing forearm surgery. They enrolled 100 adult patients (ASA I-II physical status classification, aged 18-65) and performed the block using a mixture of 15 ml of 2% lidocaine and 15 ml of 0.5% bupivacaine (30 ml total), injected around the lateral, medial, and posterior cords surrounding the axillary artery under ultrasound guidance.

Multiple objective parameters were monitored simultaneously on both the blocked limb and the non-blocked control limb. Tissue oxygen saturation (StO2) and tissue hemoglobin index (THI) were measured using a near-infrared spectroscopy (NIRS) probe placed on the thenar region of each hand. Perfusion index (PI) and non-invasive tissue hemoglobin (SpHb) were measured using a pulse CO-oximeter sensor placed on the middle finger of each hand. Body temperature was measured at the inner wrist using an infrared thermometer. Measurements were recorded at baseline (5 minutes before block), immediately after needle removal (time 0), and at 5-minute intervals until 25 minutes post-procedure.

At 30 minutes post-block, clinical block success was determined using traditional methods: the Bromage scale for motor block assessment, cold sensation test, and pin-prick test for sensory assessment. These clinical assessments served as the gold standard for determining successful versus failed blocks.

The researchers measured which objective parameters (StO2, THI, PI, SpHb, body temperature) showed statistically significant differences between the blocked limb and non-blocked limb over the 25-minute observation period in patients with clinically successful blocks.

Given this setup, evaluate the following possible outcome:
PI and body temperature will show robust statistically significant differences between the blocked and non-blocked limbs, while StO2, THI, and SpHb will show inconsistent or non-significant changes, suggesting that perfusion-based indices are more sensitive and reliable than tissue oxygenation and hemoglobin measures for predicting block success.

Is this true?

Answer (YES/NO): NO